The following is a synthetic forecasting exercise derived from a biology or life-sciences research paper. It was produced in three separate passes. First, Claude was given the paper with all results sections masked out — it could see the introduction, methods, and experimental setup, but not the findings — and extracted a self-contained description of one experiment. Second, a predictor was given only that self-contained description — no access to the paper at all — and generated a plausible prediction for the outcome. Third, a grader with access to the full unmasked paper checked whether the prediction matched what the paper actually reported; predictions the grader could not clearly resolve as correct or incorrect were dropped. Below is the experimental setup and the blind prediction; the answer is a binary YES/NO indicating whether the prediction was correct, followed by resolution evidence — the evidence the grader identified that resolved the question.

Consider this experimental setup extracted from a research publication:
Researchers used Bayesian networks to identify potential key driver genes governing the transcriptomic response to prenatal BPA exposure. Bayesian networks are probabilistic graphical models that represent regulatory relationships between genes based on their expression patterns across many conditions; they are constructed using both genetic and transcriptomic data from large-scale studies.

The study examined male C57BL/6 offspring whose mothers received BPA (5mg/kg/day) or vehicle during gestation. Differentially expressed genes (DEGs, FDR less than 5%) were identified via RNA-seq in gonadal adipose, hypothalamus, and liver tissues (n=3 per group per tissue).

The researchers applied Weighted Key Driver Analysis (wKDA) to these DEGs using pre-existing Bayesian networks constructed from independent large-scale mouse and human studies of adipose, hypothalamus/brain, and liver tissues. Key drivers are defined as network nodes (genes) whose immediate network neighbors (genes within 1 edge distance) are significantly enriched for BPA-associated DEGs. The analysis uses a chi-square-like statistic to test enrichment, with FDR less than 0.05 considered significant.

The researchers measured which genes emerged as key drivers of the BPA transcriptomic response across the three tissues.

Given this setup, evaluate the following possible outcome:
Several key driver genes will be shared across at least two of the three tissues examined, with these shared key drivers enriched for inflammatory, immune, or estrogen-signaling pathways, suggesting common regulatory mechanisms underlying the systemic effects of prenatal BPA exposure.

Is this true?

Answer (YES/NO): NO